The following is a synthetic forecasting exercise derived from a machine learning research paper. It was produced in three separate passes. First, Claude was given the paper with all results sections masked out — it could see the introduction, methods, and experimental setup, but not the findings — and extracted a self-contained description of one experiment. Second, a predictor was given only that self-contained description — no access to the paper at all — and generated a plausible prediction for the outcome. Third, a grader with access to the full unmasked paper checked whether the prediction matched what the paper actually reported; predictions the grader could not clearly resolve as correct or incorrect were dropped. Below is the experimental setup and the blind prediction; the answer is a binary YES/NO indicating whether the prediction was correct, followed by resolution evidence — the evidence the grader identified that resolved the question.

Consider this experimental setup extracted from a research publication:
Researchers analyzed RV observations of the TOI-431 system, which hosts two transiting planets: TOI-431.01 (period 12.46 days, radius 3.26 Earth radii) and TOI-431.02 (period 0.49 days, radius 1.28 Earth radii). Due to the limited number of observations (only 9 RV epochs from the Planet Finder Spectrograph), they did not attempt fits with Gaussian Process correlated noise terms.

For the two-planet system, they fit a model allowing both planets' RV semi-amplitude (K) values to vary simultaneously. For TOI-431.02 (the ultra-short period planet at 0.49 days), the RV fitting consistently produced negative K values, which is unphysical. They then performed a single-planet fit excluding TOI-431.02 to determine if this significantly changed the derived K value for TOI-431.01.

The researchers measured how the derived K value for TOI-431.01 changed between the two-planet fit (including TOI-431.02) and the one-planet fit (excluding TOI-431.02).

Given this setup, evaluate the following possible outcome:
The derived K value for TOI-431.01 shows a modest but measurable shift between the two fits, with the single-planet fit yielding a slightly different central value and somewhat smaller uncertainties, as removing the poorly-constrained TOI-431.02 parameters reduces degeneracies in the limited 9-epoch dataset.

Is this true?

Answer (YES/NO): NO